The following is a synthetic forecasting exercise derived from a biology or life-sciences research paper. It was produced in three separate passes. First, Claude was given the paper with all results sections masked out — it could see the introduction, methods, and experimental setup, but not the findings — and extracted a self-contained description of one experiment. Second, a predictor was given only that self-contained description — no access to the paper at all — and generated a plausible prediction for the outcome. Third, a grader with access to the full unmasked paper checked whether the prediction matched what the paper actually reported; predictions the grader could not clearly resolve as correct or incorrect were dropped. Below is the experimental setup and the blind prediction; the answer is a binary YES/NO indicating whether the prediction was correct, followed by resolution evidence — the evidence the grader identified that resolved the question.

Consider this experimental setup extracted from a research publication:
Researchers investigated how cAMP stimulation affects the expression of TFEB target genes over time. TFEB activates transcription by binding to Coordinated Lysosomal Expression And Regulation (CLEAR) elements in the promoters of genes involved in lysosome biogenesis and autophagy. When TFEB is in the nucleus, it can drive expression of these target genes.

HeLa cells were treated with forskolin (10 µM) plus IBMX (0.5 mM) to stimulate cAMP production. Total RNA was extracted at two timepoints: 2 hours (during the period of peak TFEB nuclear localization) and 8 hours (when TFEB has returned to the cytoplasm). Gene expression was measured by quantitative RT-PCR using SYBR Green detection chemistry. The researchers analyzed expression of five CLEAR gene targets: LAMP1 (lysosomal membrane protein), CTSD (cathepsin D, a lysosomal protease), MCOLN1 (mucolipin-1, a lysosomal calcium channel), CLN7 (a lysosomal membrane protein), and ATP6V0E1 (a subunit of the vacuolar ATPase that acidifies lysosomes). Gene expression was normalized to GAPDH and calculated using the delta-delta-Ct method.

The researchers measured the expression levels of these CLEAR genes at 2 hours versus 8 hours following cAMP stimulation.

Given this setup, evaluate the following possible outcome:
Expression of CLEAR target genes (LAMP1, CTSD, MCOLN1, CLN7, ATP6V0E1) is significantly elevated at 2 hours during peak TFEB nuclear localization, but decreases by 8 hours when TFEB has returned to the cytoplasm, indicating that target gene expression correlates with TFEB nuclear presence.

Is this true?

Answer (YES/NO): YES